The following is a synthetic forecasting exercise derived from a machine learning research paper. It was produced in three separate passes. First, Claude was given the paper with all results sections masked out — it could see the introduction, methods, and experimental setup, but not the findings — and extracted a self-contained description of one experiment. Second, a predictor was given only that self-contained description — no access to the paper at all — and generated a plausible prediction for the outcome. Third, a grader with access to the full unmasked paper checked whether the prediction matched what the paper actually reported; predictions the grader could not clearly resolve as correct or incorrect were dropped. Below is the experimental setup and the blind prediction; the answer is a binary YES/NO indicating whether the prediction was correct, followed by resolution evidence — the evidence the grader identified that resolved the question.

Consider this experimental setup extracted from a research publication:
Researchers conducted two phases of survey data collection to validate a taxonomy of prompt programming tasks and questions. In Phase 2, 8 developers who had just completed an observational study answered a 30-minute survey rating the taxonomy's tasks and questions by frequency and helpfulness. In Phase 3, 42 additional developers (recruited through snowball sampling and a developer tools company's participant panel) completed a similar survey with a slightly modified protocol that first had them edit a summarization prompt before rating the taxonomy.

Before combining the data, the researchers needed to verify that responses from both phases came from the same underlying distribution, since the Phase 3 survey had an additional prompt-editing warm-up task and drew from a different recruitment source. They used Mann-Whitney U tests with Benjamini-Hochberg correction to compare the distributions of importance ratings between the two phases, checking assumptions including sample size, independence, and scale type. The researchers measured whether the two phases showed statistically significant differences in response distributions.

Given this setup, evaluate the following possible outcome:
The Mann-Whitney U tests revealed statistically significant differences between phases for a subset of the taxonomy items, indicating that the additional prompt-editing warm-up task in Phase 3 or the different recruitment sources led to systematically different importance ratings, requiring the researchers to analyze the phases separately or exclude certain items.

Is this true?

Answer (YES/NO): NO